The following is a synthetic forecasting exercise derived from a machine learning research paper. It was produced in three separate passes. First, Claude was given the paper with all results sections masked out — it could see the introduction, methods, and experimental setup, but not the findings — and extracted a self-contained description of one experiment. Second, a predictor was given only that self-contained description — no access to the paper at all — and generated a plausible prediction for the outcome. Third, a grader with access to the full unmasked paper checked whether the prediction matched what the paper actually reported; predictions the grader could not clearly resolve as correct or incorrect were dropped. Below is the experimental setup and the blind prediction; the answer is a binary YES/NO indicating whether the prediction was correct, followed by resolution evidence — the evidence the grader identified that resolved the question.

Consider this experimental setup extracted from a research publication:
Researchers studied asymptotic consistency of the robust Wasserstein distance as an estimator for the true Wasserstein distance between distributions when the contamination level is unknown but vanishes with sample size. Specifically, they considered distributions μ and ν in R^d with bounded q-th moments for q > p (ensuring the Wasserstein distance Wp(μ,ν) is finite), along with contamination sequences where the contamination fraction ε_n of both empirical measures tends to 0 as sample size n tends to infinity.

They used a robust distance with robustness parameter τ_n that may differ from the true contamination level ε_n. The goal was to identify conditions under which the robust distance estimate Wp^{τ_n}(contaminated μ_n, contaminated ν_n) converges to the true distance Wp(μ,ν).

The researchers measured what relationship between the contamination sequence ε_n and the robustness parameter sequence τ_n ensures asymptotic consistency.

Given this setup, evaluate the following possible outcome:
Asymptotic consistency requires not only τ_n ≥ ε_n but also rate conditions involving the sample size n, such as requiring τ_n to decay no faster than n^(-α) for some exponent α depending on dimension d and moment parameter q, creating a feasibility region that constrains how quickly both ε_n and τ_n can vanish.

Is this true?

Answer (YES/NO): NO